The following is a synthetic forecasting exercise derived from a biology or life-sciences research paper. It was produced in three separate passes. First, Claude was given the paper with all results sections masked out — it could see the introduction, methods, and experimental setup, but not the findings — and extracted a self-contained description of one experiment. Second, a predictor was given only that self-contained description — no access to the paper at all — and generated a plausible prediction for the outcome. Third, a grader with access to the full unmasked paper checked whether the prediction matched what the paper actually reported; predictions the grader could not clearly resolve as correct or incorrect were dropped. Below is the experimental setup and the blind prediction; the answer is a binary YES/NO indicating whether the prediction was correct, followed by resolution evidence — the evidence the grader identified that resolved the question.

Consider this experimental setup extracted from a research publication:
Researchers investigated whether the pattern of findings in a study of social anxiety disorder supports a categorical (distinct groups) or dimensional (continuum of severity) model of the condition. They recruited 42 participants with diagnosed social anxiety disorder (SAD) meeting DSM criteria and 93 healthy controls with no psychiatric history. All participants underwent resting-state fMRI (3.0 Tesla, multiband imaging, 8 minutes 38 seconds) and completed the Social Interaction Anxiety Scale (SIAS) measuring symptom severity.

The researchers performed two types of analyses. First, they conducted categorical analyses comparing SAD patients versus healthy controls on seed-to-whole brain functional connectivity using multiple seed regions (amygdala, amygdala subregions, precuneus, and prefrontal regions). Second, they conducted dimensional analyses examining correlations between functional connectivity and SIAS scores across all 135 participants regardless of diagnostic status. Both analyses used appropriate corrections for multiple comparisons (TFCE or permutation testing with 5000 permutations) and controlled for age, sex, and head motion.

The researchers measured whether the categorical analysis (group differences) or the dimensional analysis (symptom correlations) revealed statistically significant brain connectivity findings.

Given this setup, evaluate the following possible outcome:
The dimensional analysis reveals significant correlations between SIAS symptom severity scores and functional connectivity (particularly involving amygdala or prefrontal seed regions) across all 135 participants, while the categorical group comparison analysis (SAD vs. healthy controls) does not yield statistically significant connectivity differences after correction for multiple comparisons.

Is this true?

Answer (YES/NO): YES